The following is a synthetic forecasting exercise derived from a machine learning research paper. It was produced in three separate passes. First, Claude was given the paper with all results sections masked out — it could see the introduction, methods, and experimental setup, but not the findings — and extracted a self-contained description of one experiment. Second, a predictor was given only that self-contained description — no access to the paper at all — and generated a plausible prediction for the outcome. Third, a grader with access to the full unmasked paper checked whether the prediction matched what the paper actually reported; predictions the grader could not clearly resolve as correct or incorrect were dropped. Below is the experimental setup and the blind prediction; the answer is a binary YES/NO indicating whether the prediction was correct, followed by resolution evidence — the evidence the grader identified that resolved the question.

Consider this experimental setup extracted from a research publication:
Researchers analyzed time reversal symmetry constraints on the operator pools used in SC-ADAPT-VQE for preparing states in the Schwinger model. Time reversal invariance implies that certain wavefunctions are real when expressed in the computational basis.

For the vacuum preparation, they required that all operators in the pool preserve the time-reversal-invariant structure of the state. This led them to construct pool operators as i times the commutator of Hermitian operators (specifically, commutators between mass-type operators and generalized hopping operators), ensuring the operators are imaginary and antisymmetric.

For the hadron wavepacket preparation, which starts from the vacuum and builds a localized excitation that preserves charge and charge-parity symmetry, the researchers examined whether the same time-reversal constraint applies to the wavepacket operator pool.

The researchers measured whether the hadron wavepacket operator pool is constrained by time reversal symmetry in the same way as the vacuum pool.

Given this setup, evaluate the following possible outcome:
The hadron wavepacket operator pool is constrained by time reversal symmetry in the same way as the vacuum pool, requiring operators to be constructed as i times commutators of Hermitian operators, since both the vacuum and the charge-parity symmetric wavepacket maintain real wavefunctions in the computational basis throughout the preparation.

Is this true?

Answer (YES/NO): NO